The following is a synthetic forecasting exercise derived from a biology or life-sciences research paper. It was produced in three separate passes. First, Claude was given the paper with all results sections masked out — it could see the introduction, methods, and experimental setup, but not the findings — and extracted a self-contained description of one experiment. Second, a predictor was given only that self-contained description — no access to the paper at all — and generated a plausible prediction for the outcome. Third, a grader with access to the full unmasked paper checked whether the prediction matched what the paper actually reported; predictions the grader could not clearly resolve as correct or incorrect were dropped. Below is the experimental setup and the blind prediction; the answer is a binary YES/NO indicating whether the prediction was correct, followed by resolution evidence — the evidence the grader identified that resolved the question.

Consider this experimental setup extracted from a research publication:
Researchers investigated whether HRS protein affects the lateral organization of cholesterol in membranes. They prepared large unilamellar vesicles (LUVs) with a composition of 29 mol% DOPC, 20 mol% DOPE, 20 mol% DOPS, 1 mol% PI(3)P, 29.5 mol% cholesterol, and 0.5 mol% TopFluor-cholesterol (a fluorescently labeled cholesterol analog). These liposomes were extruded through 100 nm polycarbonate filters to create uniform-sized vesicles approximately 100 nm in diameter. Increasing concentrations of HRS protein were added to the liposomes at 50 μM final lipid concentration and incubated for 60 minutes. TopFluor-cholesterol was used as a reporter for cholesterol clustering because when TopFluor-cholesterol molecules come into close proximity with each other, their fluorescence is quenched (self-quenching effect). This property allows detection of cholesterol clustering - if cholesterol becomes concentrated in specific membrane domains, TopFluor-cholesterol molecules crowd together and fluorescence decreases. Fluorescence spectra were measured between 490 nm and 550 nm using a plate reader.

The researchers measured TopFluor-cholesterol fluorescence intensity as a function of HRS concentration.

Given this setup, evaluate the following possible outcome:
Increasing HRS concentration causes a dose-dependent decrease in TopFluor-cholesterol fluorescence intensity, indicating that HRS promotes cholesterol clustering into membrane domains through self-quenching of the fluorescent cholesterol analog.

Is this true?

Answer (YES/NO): YES